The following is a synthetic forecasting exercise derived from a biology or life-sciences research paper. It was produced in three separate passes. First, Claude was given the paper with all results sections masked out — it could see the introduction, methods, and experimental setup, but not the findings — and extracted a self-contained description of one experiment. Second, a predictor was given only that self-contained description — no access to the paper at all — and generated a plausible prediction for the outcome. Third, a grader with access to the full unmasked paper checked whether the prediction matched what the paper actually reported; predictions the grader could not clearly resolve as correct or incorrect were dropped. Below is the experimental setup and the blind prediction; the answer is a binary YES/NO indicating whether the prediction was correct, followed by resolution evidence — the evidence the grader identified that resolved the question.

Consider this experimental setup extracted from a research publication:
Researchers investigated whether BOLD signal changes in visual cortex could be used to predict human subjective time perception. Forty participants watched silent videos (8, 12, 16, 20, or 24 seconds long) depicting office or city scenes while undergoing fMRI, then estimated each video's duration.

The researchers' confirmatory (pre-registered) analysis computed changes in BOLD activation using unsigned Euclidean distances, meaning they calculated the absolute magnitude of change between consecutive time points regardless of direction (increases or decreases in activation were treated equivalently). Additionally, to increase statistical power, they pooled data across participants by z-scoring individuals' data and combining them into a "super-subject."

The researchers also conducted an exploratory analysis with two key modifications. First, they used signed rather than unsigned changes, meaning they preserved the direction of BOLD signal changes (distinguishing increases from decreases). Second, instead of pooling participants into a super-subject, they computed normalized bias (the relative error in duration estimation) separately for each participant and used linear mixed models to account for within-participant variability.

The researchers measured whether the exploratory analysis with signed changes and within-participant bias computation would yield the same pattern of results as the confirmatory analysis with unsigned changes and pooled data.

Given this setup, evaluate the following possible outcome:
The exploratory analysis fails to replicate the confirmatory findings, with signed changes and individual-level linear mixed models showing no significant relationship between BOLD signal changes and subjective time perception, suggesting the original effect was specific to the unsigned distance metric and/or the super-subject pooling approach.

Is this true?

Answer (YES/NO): NO